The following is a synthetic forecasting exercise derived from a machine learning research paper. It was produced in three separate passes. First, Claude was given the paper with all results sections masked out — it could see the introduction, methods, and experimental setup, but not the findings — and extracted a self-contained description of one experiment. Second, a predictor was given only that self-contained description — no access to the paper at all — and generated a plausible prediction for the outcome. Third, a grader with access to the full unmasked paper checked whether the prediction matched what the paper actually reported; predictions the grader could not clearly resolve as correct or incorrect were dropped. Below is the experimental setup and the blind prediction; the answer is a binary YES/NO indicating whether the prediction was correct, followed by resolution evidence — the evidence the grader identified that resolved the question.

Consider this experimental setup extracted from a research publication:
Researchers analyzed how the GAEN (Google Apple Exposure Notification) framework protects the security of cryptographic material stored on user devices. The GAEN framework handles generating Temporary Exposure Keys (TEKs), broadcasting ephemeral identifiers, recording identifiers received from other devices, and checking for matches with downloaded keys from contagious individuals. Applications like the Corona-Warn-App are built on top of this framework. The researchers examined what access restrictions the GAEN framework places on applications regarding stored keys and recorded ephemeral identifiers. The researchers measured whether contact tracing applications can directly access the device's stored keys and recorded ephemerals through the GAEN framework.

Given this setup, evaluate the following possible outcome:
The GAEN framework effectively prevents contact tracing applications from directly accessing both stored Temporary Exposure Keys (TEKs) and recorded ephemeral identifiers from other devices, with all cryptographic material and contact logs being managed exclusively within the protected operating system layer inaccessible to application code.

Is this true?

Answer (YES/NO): YES